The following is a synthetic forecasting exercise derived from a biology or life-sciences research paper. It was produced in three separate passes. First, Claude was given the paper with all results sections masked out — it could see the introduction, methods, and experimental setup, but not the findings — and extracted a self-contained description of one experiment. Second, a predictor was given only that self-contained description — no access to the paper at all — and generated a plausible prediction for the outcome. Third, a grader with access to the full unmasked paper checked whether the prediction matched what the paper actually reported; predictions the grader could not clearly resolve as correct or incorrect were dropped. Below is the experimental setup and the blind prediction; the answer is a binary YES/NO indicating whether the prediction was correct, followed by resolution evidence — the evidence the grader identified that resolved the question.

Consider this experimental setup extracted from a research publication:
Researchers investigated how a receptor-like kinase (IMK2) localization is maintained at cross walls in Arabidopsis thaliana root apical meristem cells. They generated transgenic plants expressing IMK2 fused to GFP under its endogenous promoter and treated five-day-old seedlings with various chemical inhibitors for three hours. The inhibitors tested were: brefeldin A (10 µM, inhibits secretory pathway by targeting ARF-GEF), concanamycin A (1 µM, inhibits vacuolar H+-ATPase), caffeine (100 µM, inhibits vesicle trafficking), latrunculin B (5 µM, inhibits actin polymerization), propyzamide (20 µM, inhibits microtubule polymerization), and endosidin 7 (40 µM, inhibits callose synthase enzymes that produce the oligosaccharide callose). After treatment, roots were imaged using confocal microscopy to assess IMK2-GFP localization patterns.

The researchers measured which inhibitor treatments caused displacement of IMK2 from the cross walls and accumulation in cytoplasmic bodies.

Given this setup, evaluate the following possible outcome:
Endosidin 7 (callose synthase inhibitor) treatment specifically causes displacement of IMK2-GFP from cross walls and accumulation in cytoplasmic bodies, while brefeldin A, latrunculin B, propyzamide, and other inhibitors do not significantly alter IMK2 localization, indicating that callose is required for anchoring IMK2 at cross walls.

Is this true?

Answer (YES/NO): NO